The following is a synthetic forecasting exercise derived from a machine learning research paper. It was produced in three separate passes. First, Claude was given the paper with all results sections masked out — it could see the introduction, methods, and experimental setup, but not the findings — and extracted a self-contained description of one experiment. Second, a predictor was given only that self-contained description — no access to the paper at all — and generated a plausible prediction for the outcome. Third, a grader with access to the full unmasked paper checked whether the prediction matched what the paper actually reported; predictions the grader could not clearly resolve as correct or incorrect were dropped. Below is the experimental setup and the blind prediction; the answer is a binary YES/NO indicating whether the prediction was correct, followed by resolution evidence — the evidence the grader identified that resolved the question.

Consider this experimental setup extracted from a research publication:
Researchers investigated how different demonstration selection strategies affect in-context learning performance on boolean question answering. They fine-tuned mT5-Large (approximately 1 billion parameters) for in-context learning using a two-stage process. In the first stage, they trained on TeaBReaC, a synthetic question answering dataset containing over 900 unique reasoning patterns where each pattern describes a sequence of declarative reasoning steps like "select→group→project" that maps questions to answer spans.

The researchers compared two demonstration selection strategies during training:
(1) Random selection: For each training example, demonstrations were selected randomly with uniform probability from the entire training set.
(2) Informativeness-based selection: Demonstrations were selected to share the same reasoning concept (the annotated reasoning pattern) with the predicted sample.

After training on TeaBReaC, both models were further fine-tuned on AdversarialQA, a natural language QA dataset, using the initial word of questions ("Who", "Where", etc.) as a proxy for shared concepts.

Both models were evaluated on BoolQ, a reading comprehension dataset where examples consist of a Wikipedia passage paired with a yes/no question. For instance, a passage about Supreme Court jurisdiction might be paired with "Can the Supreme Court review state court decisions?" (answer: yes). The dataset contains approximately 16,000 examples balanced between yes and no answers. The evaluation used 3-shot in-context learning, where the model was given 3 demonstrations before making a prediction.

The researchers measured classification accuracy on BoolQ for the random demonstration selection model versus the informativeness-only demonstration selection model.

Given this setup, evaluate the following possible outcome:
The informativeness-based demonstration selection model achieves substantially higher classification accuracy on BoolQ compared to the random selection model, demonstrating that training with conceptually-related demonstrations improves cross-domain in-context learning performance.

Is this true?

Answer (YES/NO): NO